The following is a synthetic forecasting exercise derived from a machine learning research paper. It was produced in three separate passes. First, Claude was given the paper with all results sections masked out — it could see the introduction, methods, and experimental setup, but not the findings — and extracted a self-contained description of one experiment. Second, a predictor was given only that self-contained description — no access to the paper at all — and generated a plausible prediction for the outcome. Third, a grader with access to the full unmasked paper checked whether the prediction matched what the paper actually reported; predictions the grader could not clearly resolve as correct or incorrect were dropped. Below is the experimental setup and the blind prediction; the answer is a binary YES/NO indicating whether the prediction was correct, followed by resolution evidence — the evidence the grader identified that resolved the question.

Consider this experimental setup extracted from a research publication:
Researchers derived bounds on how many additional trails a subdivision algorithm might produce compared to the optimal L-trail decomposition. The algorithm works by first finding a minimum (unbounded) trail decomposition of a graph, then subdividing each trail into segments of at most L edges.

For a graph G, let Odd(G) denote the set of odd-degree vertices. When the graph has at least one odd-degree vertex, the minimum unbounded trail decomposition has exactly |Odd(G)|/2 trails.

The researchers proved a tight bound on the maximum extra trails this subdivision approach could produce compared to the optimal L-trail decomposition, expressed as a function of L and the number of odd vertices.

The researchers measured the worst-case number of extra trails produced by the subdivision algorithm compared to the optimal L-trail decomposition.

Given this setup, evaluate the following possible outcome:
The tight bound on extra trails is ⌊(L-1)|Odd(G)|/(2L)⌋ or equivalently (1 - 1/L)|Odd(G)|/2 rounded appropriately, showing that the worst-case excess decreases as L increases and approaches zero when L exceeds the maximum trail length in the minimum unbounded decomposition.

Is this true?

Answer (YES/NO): NO